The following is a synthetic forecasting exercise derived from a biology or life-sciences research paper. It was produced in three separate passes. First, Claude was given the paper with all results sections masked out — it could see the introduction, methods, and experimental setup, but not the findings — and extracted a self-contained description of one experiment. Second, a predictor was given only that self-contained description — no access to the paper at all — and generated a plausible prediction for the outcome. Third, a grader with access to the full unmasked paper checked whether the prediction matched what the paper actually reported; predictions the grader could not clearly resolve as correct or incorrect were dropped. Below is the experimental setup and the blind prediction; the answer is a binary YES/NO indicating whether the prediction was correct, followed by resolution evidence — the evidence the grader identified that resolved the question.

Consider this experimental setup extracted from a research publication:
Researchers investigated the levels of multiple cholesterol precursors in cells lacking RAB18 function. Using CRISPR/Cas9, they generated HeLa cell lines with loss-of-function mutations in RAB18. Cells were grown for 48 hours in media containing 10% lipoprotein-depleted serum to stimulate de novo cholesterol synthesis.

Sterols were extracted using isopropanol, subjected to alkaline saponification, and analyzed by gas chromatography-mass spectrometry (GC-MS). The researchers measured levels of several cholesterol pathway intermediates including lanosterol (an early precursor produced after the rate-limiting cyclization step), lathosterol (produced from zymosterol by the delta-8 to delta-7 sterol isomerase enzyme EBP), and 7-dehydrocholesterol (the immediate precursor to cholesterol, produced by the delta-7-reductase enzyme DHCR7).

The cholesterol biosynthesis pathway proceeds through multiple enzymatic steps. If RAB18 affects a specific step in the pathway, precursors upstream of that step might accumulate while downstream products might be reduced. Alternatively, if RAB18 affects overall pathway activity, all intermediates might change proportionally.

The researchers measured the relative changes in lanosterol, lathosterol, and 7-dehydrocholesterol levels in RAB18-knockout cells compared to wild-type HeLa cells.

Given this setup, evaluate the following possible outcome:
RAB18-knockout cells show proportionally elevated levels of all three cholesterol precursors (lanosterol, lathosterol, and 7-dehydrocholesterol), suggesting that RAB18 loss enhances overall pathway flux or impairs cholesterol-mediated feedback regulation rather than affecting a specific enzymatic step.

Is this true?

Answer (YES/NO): NO